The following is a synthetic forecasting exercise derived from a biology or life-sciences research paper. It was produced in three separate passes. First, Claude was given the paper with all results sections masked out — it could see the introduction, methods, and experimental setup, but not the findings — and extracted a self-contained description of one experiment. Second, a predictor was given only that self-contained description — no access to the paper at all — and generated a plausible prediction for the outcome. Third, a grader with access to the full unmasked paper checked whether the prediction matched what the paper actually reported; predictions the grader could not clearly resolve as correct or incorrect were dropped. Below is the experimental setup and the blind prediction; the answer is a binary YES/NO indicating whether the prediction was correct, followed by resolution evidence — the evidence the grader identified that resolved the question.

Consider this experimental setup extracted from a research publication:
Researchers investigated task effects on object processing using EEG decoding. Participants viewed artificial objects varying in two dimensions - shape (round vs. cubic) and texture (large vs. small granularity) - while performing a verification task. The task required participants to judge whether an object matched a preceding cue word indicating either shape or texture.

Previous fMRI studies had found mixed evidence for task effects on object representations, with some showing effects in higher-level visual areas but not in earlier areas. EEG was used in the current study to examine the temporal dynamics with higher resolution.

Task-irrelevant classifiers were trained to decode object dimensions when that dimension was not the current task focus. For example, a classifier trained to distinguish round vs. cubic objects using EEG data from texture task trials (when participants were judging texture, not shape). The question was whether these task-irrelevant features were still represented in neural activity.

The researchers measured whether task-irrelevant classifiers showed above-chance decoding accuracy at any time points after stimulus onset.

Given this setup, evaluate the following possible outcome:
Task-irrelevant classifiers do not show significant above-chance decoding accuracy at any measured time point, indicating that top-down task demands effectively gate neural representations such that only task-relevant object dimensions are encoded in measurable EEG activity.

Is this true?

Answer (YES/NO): NO